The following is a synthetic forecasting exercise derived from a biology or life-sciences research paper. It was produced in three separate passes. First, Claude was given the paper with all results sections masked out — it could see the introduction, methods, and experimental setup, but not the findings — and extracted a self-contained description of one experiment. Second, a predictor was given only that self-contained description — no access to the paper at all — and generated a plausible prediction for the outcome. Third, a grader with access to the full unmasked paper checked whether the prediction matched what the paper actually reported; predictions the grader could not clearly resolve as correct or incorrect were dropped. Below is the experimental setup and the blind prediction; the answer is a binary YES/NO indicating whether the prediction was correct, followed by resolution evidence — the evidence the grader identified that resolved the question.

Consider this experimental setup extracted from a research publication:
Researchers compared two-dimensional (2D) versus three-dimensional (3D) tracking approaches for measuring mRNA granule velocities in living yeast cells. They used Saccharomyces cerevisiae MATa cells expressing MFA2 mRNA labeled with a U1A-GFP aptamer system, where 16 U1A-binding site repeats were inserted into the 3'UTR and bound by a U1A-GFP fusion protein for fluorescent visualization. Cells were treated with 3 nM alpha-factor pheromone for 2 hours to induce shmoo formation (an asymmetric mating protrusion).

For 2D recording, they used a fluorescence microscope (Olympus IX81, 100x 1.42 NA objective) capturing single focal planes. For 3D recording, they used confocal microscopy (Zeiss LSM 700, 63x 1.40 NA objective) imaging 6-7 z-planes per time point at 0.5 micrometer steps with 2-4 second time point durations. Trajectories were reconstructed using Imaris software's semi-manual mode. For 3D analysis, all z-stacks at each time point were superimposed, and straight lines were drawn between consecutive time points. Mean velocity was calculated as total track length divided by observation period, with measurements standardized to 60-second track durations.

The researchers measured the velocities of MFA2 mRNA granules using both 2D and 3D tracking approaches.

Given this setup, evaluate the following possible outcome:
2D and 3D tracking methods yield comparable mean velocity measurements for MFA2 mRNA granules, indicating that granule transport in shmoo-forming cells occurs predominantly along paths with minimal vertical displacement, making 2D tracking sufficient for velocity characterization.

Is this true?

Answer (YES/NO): NO